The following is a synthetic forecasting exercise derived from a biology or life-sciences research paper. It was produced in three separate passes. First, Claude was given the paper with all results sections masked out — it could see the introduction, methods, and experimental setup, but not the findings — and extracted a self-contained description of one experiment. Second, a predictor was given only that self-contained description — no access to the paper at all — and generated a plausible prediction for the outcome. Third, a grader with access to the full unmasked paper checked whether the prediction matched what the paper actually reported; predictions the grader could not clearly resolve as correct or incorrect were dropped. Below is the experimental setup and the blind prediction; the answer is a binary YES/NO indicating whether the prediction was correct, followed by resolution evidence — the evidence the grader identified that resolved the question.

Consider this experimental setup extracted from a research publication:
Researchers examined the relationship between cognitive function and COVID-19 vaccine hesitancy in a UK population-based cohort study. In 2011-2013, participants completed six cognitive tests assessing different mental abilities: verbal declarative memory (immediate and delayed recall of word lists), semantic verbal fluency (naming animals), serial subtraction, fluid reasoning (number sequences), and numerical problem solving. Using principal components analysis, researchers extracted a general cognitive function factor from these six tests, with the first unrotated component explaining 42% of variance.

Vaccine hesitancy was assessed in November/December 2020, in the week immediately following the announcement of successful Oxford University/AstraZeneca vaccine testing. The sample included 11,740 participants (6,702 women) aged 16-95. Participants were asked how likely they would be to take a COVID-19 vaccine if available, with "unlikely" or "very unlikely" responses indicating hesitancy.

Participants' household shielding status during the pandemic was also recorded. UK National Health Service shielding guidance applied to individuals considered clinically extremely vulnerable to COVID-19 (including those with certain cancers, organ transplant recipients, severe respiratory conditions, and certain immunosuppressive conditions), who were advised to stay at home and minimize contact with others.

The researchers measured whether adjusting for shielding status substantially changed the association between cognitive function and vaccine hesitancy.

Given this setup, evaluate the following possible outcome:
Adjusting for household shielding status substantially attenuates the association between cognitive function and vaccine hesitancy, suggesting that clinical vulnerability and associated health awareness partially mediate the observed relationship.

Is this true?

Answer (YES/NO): NO